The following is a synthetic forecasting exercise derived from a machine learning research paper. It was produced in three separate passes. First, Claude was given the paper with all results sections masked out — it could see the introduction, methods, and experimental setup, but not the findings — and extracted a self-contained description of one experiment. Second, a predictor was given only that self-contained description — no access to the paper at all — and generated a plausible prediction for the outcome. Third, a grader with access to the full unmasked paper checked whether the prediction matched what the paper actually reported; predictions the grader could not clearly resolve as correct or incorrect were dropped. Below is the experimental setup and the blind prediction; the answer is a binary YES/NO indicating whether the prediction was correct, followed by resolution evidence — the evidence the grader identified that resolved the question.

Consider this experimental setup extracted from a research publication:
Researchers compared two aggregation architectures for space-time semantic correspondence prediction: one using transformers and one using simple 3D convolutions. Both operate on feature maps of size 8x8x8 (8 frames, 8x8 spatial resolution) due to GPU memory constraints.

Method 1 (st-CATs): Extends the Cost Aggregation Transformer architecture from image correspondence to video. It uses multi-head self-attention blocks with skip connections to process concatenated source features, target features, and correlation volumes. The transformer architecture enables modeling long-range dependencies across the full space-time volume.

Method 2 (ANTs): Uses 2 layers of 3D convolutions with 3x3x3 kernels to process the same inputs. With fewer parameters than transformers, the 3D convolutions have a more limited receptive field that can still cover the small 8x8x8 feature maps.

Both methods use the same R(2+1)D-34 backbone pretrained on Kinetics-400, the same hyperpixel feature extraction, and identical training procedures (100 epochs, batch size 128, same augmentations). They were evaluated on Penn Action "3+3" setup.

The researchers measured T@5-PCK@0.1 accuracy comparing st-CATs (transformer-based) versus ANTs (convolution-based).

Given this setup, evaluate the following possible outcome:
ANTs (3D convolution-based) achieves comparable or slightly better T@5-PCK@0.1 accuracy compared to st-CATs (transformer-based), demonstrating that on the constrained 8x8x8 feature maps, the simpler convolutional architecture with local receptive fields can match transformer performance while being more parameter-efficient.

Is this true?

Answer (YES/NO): YES